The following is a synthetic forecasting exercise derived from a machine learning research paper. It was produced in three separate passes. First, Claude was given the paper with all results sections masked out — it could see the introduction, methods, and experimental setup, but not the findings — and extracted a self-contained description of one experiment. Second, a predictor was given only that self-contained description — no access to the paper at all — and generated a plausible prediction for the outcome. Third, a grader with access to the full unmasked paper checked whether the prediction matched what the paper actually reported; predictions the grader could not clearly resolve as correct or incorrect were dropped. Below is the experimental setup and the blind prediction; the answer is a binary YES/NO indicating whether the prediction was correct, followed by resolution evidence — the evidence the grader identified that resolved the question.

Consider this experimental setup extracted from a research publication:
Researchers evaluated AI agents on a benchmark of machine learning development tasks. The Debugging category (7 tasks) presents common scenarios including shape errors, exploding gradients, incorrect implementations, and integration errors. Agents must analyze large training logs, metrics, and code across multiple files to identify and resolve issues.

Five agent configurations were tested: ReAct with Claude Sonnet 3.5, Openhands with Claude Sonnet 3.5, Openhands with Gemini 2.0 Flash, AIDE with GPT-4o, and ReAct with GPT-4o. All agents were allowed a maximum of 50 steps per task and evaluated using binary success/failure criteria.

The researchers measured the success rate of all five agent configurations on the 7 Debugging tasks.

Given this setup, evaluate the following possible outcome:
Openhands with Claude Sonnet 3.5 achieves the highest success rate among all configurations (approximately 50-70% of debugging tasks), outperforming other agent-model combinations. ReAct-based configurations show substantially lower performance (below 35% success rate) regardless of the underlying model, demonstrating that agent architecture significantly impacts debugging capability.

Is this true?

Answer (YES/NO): NO